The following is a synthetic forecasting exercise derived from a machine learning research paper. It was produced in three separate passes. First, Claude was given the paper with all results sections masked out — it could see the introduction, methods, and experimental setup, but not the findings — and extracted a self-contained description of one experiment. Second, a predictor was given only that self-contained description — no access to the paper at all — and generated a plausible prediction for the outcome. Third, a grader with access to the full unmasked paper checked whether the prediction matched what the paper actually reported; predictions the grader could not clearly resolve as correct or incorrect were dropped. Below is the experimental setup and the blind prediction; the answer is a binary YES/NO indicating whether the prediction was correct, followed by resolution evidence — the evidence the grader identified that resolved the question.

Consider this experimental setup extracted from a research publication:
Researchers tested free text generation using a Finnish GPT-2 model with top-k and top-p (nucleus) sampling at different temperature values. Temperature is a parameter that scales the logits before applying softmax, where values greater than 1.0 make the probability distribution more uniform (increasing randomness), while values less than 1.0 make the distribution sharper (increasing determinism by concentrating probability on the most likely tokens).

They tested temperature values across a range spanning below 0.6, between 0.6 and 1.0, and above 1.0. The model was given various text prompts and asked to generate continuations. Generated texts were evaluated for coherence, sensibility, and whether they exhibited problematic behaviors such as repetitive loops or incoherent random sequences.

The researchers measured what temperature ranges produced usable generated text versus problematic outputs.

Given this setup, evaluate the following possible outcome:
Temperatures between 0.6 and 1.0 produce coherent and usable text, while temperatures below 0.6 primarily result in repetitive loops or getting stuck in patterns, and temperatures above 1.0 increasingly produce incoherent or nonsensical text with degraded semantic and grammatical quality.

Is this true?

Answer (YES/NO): YES